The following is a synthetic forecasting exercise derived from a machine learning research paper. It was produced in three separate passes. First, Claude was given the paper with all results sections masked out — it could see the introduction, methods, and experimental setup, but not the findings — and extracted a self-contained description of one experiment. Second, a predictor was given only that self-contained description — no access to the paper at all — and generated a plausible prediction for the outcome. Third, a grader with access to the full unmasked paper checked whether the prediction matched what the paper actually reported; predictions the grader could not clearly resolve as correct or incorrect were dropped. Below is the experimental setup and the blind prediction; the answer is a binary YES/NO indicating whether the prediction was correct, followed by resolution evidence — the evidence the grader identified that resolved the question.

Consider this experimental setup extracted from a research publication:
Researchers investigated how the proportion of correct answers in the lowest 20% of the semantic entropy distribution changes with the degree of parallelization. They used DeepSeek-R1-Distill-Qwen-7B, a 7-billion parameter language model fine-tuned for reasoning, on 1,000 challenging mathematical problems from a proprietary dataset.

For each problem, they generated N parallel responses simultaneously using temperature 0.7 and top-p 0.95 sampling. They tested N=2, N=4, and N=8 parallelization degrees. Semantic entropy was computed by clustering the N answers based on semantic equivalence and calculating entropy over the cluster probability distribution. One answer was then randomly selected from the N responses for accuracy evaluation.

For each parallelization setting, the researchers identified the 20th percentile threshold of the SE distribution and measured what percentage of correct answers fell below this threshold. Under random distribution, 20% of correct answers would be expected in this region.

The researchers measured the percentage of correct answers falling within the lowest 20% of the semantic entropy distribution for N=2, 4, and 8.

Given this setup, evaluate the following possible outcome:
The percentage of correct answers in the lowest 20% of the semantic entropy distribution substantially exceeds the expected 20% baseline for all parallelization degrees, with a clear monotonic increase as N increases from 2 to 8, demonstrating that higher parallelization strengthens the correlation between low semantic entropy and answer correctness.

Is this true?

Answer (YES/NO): YES